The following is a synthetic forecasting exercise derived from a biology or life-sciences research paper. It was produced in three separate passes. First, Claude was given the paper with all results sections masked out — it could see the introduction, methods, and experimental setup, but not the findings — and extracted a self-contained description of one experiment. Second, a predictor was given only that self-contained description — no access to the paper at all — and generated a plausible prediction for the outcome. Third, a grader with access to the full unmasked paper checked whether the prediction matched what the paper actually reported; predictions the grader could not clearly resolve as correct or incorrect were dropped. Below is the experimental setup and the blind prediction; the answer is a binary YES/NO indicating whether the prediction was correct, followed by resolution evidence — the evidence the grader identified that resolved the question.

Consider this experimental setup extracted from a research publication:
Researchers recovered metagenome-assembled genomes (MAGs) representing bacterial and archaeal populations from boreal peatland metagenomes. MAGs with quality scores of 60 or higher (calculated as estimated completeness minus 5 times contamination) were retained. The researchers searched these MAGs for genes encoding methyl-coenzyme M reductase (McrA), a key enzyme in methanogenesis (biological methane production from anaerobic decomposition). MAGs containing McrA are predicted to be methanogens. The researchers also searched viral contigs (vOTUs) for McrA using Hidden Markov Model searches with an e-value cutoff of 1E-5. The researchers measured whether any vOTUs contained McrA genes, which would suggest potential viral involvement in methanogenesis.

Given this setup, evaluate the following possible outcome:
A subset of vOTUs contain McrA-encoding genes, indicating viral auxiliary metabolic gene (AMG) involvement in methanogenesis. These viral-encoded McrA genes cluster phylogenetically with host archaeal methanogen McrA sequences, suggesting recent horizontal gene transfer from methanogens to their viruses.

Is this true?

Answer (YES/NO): NO